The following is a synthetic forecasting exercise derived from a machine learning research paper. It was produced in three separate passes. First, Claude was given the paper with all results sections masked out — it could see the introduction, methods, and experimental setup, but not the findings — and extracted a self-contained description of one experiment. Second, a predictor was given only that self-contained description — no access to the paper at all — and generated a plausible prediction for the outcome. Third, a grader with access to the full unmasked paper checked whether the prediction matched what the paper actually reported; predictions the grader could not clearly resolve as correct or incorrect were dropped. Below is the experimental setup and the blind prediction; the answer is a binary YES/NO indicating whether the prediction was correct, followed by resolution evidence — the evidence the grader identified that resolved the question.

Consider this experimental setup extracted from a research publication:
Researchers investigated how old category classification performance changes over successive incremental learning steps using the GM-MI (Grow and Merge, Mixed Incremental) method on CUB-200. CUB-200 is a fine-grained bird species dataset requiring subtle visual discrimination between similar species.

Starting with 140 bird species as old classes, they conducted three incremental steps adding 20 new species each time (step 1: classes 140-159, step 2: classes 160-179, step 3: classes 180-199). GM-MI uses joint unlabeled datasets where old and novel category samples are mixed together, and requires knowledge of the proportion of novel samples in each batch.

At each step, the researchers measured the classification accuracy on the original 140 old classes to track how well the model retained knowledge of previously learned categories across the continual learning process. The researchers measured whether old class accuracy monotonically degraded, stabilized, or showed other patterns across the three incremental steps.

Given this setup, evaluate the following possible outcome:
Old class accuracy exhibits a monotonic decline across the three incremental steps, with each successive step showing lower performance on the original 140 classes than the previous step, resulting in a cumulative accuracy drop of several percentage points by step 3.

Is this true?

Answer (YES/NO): NO